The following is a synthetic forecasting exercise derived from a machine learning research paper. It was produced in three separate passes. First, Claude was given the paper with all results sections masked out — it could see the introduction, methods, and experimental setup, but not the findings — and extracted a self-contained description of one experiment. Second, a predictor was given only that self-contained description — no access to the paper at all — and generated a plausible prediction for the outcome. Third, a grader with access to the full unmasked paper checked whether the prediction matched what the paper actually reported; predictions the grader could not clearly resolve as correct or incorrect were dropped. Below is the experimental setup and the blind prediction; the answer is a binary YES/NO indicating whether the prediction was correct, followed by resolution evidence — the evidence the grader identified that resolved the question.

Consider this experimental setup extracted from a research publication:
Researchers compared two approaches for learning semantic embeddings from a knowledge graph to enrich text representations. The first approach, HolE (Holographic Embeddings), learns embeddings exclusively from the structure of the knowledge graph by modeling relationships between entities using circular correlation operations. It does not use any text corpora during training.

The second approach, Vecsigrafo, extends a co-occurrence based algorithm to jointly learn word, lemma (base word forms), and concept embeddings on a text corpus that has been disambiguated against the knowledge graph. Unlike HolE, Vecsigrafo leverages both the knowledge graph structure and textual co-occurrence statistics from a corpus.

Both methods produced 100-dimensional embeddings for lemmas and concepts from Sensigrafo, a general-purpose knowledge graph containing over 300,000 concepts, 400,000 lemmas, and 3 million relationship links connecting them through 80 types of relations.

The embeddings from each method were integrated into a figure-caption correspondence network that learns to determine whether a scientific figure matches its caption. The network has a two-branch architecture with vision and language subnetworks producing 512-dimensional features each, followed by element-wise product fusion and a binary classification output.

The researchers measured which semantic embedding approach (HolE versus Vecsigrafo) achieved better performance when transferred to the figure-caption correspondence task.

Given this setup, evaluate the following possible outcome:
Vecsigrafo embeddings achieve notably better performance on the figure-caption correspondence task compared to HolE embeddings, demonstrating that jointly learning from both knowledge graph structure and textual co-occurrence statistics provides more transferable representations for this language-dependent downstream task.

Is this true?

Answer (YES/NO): YES